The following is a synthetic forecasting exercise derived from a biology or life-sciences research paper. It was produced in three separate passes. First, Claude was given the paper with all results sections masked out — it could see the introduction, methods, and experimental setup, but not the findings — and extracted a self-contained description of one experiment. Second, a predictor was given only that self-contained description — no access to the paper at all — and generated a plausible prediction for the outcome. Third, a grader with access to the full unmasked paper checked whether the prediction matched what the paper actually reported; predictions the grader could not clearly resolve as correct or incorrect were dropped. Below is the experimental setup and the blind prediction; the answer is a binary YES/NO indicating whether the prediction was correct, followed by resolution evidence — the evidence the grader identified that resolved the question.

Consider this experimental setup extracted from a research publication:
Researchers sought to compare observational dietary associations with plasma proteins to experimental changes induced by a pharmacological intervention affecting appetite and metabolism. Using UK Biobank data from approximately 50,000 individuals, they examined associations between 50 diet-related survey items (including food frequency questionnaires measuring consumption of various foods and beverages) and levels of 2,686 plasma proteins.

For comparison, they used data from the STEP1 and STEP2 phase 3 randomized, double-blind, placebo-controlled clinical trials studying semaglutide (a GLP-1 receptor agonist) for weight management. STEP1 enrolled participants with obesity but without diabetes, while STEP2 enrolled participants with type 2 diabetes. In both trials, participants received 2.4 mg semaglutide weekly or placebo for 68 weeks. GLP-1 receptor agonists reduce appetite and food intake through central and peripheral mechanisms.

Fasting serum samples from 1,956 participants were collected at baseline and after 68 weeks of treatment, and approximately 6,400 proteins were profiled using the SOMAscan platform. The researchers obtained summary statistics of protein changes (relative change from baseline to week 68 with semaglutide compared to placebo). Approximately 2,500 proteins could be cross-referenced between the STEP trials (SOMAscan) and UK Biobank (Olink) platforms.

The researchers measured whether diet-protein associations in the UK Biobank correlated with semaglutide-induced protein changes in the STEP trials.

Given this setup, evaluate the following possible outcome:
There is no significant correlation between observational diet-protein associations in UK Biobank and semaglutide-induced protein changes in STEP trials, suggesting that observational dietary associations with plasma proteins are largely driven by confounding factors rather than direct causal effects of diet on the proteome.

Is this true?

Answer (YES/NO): NO